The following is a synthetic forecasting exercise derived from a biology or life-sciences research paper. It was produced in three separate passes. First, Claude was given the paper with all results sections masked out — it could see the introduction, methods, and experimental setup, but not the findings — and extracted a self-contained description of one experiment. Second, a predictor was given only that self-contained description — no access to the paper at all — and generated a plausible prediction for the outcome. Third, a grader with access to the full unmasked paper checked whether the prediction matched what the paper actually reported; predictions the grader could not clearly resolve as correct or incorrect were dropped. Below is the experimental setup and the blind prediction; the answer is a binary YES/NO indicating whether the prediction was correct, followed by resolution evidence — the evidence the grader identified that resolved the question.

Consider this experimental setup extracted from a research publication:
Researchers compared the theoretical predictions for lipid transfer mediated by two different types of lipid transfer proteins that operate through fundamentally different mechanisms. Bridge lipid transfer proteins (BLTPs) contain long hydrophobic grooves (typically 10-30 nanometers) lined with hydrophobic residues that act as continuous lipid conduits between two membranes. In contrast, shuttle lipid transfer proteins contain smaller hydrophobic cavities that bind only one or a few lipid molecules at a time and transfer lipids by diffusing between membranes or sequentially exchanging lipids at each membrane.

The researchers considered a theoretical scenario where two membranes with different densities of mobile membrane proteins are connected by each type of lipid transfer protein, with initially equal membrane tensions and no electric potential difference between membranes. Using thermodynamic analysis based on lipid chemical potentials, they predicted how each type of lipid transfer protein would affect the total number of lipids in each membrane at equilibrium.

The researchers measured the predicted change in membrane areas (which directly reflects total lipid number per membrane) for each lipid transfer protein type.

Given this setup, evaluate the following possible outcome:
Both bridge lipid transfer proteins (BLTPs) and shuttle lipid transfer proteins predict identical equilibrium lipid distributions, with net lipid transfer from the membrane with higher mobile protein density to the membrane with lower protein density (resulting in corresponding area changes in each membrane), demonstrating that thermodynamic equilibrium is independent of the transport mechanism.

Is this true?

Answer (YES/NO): NO